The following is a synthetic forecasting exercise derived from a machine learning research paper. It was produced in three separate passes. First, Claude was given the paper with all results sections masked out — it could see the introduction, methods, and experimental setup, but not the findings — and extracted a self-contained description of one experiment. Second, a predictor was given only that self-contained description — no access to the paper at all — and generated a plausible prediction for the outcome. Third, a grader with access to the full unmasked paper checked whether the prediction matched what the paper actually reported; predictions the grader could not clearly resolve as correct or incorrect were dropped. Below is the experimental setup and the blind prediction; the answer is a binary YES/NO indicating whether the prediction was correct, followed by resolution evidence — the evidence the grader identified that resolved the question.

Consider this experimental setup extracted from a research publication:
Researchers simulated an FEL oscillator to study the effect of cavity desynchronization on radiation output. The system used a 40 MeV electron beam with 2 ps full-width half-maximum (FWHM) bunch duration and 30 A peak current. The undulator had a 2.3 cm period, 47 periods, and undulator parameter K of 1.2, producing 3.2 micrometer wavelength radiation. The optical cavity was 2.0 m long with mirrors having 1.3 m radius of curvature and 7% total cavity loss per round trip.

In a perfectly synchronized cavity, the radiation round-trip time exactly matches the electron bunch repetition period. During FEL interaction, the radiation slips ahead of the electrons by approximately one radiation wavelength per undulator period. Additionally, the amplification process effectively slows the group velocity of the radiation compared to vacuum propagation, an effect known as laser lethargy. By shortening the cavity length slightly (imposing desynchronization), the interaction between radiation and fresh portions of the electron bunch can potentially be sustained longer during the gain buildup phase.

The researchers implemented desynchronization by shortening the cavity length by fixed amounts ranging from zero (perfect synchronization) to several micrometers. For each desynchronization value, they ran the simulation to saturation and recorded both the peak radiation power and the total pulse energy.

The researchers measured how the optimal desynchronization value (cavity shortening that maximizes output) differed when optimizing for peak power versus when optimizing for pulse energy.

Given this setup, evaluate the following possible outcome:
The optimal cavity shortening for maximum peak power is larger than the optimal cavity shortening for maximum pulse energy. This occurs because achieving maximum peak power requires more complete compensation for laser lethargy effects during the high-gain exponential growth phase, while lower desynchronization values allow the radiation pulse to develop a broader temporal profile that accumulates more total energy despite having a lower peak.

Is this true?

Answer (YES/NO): NO